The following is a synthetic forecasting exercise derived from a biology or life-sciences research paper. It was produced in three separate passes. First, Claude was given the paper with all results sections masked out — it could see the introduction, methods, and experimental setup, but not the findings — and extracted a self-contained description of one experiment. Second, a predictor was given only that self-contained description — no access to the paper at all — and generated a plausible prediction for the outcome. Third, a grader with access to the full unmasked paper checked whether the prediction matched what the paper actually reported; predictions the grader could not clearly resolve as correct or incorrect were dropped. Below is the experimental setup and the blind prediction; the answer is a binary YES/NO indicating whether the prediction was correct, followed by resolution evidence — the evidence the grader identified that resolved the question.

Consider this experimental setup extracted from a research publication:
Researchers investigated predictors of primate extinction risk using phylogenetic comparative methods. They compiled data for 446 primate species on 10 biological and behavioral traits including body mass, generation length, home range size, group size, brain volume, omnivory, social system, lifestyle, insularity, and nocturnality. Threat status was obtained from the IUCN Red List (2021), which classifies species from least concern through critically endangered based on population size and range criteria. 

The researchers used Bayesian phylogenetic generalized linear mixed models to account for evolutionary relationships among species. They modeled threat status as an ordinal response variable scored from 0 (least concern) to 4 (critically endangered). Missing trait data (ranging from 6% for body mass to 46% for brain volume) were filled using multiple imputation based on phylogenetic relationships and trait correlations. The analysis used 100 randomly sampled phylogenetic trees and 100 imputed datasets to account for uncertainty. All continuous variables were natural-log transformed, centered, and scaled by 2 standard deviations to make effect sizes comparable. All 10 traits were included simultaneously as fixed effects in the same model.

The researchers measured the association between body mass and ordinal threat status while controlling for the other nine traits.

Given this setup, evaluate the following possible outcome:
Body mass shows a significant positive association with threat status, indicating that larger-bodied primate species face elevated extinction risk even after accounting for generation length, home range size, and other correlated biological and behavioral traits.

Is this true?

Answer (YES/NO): NO